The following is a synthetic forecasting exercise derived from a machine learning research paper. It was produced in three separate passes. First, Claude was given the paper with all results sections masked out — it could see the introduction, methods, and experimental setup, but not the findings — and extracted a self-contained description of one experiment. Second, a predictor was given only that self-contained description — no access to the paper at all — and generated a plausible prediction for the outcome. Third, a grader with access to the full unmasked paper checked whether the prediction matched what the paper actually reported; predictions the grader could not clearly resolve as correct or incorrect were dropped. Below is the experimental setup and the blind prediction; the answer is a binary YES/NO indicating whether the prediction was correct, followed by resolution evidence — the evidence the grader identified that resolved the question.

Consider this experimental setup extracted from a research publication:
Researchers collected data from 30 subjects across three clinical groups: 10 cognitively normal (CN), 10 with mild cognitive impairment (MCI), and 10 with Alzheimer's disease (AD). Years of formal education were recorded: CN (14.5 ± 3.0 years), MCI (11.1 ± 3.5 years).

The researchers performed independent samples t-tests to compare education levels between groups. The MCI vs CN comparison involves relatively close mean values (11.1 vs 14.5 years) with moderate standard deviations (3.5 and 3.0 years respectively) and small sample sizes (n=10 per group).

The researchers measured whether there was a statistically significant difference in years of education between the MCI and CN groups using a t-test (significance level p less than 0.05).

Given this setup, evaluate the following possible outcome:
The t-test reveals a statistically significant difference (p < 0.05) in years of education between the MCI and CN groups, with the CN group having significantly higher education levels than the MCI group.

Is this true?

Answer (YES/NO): YES